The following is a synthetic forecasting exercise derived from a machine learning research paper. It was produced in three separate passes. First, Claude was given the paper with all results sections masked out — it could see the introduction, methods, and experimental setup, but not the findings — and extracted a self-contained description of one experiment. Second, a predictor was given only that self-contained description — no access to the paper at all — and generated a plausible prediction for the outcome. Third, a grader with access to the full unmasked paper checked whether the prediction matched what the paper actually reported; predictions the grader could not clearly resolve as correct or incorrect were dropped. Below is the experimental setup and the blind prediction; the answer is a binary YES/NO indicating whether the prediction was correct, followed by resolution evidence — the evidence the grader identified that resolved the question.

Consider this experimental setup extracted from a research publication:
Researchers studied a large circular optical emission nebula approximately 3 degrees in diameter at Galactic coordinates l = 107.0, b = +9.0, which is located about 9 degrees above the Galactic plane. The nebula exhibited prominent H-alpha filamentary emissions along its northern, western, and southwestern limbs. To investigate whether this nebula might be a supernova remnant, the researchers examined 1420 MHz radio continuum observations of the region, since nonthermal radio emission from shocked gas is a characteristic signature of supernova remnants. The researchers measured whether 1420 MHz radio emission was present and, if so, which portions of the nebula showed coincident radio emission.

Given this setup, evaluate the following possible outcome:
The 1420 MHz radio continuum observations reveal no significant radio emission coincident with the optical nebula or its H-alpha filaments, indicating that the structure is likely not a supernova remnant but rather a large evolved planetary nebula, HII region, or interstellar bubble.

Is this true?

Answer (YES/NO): NO